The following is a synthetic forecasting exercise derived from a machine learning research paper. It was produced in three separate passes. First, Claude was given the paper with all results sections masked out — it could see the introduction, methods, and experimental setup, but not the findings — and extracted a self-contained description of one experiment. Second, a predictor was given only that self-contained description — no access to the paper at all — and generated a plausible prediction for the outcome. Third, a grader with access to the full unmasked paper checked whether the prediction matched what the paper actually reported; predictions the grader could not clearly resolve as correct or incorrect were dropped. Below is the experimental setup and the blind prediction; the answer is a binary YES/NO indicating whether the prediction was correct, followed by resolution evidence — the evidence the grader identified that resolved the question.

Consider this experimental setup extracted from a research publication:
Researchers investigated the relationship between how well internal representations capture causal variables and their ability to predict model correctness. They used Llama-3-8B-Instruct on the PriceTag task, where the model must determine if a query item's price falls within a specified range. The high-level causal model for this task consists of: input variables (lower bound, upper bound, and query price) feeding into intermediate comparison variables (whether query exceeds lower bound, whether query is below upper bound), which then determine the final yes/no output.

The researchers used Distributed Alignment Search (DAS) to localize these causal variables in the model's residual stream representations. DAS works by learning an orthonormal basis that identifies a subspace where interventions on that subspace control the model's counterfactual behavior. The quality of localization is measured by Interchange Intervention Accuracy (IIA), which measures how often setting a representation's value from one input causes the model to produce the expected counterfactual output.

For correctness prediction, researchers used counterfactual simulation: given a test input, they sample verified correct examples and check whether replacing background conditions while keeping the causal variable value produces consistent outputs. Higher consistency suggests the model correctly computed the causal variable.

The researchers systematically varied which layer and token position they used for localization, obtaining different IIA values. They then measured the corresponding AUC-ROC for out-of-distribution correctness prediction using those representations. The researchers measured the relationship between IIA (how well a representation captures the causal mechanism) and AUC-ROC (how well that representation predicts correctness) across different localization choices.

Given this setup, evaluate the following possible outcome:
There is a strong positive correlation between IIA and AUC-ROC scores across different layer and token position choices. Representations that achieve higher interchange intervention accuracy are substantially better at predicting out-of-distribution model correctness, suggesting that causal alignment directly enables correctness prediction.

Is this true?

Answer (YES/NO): NO